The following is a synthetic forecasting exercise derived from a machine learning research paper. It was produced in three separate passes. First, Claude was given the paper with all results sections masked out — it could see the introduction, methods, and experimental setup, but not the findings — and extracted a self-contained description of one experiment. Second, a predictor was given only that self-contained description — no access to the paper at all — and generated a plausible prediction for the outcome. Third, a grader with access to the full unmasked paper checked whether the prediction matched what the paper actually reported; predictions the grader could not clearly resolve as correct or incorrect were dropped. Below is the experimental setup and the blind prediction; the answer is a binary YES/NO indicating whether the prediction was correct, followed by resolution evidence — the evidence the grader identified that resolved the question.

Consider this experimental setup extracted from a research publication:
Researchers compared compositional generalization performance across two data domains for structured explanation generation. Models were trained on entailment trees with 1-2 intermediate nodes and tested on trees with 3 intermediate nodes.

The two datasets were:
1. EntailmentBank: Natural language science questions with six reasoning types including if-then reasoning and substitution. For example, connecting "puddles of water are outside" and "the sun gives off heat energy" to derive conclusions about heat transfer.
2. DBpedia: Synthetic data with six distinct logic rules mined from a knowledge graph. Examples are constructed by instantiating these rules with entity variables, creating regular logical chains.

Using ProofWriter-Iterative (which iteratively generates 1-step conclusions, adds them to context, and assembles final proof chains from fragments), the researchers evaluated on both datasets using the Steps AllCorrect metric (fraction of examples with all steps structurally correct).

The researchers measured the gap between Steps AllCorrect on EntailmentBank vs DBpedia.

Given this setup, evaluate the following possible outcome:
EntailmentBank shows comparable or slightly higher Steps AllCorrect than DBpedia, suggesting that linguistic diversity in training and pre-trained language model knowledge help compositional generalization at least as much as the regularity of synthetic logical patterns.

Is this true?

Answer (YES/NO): NO